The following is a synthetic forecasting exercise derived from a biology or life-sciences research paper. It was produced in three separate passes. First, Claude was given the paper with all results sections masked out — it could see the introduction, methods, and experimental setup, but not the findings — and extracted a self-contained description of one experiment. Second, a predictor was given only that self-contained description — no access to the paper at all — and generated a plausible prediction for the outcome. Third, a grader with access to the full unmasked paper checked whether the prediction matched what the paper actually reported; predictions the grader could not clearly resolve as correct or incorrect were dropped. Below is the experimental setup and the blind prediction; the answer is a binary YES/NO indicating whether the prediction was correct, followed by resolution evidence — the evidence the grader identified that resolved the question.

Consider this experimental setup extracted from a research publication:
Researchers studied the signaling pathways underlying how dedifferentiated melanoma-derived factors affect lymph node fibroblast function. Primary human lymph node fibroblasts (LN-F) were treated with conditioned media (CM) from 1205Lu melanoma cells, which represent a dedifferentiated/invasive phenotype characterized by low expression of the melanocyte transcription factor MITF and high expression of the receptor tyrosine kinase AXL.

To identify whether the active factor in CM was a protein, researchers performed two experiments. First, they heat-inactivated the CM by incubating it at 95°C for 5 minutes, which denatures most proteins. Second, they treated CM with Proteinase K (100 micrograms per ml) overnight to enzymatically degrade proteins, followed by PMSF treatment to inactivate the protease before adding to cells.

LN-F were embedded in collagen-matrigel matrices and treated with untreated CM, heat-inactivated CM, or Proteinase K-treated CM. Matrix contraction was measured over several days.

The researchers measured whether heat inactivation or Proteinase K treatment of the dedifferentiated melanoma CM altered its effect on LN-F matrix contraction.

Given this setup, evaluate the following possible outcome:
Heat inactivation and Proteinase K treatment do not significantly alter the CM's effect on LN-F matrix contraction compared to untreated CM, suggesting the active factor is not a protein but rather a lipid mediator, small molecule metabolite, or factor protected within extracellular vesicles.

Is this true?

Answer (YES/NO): NO